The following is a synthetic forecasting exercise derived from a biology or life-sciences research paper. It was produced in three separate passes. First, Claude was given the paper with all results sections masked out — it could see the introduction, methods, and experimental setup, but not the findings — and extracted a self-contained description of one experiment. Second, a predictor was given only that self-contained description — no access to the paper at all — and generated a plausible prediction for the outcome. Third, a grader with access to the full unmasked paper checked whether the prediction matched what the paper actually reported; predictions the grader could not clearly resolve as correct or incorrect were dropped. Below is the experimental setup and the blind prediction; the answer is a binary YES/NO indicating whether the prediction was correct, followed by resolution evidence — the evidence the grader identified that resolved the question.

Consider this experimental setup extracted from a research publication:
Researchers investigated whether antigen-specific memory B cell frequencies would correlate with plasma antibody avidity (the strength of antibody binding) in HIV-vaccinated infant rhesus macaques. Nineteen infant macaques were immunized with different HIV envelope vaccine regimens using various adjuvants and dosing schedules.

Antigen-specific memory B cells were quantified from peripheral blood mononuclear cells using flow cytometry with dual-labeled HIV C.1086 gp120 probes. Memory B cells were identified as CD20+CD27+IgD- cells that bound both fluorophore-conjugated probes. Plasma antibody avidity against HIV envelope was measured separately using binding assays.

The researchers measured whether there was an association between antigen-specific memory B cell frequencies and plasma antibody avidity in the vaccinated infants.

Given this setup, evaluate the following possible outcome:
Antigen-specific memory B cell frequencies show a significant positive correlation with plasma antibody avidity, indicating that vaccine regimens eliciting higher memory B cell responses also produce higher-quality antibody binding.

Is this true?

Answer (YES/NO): NO